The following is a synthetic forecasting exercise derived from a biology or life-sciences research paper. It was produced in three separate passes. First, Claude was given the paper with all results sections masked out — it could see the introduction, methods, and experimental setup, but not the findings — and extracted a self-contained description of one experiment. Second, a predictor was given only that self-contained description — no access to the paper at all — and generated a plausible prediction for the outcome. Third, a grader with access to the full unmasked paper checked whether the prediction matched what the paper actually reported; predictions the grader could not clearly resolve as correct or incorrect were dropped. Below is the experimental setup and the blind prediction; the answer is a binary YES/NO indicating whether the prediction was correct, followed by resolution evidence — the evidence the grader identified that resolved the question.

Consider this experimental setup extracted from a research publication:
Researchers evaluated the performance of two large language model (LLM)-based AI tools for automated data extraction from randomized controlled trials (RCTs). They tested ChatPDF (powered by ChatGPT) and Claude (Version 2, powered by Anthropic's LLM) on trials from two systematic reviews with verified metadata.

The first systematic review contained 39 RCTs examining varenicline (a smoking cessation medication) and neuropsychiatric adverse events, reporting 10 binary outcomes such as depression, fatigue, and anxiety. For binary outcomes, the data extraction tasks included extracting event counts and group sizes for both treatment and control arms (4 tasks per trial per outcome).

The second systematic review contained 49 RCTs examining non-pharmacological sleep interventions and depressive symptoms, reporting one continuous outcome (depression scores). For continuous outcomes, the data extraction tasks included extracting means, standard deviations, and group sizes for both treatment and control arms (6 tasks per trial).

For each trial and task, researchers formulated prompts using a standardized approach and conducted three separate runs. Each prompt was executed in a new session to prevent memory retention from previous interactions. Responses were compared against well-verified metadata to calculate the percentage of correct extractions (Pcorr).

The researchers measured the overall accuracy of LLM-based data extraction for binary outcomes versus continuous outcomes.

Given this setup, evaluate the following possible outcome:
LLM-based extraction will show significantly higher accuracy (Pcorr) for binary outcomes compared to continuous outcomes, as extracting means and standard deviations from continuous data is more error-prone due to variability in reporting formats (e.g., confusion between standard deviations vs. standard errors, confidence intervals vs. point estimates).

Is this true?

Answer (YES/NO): YES